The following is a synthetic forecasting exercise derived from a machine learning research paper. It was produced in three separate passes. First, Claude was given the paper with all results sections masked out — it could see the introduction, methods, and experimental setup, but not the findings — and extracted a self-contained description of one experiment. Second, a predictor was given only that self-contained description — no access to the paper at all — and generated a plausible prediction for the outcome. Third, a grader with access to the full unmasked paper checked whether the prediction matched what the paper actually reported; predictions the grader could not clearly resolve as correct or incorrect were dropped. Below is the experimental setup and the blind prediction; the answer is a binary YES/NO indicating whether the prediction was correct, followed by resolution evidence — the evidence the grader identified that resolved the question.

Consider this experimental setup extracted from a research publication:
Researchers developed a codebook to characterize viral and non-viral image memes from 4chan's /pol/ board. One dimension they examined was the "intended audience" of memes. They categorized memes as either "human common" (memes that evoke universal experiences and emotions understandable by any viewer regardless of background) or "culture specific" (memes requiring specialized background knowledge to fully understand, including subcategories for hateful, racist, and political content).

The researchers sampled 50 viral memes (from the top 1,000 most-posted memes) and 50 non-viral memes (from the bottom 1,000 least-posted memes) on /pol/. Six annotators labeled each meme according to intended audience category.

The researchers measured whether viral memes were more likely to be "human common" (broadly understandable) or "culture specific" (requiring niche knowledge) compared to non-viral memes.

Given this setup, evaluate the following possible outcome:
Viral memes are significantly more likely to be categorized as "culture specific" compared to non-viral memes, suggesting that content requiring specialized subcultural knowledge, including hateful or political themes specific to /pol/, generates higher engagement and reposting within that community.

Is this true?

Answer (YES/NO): NO